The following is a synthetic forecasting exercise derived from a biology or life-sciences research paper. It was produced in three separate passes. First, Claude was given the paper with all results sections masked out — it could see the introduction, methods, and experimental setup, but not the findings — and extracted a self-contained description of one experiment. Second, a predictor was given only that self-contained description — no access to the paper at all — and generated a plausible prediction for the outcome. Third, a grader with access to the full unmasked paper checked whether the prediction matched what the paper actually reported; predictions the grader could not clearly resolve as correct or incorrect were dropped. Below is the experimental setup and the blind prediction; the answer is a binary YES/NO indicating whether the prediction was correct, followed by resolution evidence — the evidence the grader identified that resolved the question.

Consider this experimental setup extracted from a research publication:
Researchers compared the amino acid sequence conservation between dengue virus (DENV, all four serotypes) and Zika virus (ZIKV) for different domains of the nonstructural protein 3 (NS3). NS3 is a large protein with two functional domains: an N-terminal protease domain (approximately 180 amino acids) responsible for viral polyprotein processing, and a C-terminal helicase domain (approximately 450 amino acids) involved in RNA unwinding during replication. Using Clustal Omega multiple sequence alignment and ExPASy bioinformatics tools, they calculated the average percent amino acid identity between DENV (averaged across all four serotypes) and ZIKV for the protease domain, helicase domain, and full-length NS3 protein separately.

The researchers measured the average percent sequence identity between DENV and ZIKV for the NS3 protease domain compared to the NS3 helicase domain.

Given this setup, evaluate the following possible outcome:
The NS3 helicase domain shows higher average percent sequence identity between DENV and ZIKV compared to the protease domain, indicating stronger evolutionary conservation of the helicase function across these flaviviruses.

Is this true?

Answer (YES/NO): YES